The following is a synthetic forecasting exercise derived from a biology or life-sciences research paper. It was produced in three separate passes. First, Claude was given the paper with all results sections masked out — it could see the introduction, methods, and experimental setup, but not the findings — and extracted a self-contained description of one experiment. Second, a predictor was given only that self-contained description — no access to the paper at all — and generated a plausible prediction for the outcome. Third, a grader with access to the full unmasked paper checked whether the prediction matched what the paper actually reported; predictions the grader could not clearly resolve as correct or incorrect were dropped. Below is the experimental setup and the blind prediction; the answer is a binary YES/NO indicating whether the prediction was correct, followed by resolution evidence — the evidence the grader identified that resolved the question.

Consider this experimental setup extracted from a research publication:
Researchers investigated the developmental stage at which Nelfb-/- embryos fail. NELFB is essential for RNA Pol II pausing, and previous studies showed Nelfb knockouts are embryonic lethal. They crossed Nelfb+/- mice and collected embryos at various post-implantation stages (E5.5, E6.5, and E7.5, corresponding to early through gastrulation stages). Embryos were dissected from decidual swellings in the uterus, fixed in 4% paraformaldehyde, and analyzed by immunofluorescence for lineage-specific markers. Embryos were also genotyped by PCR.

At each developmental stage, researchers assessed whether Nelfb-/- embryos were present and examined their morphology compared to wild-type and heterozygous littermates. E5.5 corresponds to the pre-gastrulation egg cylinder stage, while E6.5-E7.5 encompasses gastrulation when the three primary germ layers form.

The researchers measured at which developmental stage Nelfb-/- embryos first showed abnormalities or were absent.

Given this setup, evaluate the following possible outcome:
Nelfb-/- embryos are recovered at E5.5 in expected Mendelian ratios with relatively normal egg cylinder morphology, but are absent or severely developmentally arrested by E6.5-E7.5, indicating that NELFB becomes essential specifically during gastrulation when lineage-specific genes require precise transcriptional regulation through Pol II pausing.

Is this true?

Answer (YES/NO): NO